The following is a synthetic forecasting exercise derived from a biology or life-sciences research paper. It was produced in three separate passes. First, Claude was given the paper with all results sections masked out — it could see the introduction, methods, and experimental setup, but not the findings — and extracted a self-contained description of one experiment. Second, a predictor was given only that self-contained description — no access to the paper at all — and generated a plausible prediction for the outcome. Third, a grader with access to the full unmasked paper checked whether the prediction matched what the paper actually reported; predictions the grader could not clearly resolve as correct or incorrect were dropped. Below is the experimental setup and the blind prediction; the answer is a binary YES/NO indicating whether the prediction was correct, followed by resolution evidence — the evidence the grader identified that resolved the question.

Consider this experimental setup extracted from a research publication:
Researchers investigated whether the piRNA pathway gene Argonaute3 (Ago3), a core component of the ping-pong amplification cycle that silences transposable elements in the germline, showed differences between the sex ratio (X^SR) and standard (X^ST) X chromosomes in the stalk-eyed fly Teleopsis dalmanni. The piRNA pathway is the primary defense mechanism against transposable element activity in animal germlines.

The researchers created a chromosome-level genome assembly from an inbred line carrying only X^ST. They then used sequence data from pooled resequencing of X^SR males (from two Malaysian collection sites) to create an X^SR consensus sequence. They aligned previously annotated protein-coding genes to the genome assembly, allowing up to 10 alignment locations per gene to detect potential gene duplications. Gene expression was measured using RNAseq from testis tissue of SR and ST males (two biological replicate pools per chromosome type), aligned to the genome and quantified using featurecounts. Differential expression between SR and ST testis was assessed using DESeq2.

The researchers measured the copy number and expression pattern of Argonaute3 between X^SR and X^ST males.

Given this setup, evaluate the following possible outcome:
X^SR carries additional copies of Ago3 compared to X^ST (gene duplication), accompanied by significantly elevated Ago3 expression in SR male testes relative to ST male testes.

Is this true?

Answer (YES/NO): NO